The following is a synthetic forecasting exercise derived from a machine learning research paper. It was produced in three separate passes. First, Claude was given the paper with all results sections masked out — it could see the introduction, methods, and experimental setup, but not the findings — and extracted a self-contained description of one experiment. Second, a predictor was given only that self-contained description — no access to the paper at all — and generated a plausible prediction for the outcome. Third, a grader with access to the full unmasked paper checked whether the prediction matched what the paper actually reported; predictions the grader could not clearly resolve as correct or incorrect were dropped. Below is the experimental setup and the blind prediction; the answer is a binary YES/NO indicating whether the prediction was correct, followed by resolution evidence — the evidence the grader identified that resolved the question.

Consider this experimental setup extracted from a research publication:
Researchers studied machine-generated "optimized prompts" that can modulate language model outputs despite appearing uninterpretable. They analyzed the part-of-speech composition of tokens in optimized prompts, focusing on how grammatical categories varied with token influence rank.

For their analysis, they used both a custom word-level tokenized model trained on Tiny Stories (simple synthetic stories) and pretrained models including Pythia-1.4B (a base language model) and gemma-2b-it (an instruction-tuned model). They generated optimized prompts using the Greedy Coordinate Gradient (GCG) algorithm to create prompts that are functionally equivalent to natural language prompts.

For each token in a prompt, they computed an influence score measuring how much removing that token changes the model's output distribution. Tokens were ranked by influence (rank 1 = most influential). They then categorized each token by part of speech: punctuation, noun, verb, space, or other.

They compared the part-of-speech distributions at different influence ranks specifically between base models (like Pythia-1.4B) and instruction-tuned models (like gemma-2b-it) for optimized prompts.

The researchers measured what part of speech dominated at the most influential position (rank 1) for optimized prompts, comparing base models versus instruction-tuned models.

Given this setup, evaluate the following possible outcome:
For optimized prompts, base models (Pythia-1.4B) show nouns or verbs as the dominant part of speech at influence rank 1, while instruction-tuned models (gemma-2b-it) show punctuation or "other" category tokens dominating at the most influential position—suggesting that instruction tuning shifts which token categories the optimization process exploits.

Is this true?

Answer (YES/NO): NO